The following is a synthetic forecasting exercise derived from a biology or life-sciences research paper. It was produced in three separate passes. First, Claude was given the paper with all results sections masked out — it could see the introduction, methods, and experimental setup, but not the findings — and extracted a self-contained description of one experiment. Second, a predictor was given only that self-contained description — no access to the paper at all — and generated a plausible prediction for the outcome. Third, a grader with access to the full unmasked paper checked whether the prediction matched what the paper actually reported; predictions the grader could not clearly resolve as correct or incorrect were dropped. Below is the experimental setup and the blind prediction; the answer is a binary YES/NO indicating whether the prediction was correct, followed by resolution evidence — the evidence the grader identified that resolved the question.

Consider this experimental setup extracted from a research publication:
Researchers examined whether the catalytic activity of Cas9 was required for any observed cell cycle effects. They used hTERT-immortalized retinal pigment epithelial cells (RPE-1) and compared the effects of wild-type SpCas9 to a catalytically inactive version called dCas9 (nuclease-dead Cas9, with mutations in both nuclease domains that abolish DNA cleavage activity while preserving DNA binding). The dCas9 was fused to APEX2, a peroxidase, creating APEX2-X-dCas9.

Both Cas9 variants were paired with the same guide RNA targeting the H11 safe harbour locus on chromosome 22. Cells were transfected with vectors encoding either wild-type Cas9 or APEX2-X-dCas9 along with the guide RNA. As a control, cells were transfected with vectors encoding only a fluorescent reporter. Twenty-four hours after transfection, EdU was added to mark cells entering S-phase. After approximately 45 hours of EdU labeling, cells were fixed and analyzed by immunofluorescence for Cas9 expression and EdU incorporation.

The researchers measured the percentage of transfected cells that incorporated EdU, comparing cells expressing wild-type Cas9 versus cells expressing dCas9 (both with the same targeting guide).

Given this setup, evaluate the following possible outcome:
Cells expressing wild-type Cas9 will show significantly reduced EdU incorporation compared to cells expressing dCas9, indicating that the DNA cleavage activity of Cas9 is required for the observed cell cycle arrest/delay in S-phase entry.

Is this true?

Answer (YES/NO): NO